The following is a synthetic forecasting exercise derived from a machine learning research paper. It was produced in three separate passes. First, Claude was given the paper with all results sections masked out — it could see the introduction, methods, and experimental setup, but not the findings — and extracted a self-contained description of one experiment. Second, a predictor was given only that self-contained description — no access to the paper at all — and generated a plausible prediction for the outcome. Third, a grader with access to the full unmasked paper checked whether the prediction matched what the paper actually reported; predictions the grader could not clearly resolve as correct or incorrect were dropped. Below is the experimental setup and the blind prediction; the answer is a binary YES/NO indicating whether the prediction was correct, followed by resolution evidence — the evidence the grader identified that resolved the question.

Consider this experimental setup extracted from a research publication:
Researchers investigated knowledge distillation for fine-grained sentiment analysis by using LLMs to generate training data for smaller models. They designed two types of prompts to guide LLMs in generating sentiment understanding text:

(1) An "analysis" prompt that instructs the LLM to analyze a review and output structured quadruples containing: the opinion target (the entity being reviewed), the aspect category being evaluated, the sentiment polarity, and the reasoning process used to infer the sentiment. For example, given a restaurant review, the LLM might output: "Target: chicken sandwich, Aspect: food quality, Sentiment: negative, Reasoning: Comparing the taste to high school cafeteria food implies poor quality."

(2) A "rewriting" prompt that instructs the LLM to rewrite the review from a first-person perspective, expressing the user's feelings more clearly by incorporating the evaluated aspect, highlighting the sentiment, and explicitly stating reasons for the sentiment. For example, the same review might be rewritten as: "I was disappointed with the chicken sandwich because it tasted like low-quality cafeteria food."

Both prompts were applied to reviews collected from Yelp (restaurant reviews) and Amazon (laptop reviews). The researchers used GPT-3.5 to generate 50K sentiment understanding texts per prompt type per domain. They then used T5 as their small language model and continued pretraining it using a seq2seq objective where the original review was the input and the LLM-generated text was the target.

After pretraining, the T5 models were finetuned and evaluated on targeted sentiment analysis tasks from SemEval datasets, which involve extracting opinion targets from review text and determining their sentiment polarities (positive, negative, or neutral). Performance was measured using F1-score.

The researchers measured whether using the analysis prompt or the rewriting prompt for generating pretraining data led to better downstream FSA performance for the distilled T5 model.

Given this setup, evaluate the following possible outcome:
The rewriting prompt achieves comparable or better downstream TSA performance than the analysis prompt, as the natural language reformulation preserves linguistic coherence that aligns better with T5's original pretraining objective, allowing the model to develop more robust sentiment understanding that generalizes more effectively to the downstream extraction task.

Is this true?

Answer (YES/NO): YES